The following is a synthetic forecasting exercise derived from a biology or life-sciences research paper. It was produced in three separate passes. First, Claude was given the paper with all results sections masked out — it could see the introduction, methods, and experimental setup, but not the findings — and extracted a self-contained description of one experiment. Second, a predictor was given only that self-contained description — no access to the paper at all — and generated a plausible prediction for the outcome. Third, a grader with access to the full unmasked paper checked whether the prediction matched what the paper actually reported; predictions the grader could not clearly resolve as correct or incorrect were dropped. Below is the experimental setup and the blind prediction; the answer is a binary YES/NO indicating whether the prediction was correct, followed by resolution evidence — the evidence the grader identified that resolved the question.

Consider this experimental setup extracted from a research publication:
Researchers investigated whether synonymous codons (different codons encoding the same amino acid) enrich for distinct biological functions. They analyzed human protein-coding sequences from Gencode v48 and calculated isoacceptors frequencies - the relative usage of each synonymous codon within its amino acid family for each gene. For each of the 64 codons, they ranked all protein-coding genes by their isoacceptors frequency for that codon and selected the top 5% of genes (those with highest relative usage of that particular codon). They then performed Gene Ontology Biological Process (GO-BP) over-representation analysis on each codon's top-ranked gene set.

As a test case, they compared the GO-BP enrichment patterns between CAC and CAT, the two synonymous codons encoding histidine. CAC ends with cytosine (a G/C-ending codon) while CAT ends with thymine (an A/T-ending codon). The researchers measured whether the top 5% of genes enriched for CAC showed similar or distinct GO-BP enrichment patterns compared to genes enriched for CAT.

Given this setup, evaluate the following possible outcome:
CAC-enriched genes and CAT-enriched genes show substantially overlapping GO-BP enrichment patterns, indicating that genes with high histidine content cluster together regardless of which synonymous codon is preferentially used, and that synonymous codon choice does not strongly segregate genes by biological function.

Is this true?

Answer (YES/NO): NO